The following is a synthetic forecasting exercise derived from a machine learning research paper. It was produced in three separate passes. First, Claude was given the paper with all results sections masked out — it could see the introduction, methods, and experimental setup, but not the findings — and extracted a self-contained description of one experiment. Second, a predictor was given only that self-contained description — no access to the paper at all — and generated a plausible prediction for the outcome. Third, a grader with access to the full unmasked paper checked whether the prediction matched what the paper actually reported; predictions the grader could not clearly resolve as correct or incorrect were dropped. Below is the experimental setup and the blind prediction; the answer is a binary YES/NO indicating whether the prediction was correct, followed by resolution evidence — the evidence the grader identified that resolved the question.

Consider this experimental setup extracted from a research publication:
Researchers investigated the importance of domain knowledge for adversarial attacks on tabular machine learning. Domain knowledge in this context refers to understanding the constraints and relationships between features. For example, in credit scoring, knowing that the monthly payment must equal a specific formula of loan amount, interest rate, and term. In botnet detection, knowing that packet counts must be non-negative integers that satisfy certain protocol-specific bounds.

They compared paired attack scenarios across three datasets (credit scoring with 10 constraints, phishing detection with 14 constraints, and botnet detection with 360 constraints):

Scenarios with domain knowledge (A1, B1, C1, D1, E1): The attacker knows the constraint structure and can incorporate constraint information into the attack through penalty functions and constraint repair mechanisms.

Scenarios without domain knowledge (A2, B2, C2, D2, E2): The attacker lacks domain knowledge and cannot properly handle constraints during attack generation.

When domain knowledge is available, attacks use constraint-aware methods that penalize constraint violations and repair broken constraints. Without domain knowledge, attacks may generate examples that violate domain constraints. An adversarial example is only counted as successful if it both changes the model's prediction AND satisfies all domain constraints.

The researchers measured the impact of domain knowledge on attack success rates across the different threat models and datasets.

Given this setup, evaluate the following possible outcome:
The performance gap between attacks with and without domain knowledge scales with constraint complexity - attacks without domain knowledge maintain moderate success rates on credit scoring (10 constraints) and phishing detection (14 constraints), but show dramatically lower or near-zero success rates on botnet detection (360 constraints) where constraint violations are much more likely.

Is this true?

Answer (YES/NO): NO